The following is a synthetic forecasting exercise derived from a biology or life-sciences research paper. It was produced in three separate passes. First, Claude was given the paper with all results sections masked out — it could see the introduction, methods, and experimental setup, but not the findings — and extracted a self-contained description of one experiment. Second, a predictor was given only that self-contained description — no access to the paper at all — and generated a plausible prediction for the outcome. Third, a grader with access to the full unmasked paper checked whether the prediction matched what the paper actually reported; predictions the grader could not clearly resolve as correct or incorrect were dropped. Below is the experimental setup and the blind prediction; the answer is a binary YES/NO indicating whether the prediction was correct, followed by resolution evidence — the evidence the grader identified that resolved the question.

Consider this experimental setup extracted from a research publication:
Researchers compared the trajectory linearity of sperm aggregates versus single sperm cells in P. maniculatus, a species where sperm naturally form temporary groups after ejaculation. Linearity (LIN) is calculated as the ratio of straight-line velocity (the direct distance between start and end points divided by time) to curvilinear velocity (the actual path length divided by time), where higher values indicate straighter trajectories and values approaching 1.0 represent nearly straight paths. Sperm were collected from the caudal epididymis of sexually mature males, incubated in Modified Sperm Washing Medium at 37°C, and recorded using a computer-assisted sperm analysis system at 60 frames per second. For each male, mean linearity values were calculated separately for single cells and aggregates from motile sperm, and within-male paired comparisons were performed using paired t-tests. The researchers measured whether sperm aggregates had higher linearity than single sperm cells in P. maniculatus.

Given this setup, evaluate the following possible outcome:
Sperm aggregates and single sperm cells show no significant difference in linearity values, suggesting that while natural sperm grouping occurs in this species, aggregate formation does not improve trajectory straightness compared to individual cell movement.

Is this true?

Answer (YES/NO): YES